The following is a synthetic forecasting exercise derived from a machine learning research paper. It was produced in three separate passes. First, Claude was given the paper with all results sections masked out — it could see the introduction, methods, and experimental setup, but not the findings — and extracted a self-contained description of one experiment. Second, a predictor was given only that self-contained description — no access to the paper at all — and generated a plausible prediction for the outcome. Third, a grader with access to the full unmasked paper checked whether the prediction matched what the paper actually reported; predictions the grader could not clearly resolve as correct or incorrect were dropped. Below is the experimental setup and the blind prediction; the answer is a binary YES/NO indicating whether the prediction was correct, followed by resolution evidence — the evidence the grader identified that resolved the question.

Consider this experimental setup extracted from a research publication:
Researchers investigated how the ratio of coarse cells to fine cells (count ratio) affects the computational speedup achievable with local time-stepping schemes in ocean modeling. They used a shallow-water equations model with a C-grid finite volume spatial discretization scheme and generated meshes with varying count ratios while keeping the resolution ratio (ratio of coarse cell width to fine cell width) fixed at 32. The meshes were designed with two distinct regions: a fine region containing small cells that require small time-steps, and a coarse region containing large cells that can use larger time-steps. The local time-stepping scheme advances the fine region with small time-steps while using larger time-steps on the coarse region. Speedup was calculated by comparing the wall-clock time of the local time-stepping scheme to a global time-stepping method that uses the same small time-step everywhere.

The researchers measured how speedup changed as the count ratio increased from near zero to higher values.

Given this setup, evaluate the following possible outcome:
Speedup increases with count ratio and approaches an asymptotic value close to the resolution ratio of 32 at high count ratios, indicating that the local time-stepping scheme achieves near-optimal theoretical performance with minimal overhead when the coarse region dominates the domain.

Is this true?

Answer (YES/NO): NO